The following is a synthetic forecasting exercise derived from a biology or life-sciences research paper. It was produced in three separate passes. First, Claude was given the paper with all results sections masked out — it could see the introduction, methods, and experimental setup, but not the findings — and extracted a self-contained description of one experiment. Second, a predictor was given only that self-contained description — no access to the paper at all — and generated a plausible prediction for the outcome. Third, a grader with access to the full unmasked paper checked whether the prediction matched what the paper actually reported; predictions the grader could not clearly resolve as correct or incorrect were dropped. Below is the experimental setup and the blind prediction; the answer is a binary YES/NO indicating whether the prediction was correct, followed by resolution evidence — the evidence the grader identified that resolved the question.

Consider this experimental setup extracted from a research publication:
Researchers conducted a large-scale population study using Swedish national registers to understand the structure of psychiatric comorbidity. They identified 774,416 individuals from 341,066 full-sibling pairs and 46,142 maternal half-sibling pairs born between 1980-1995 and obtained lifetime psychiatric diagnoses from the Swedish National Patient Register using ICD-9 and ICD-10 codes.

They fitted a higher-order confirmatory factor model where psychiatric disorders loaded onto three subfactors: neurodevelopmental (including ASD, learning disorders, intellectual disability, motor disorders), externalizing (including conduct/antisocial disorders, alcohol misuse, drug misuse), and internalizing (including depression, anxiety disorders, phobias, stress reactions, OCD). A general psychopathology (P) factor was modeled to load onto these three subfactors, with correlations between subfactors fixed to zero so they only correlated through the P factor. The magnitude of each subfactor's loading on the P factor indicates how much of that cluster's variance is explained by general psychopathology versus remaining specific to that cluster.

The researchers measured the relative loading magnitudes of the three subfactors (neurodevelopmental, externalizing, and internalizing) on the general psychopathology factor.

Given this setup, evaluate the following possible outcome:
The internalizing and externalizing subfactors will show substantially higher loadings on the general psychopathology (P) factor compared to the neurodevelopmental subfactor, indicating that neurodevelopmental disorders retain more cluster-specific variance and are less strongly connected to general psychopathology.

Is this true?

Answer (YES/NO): YES